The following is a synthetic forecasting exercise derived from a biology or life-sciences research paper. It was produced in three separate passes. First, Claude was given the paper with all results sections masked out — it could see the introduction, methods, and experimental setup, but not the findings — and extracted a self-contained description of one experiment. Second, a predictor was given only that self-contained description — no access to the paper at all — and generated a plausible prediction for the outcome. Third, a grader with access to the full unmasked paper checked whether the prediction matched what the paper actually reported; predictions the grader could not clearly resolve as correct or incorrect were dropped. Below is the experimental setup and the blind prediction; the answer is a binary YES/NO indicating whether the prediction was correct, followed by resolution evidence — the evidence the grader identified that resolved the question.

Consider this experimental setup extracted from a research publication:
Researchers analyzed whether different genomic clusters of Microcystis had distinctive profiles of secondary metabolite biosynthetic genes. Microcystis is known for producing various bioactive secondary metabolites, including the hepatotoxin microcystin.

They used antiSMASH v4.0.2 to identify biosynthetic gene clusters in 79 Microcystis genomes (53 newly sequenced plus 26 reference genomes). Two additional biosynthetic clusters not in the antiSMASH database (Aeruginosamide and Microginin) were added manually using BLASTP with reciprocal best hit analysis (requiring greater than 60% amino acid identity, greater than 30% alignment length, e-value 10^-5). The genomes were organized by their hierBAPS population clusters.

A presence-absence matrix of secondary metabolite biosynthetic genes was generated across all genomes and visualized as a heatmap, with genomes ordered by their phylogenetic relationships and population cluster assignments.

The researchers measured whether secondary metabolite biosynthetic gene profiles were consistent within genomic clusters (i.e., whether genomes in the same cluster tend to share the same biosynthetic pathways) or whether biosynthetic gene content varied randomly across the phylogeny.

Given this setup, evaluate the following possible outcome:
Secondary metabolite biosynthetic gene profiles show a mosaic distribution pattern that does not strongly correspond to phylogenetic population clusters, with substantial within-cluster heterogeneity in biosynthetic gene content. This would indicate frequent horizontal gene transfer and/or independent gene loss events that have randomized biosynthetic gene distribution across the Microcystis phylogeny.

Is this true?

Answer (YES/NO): NO